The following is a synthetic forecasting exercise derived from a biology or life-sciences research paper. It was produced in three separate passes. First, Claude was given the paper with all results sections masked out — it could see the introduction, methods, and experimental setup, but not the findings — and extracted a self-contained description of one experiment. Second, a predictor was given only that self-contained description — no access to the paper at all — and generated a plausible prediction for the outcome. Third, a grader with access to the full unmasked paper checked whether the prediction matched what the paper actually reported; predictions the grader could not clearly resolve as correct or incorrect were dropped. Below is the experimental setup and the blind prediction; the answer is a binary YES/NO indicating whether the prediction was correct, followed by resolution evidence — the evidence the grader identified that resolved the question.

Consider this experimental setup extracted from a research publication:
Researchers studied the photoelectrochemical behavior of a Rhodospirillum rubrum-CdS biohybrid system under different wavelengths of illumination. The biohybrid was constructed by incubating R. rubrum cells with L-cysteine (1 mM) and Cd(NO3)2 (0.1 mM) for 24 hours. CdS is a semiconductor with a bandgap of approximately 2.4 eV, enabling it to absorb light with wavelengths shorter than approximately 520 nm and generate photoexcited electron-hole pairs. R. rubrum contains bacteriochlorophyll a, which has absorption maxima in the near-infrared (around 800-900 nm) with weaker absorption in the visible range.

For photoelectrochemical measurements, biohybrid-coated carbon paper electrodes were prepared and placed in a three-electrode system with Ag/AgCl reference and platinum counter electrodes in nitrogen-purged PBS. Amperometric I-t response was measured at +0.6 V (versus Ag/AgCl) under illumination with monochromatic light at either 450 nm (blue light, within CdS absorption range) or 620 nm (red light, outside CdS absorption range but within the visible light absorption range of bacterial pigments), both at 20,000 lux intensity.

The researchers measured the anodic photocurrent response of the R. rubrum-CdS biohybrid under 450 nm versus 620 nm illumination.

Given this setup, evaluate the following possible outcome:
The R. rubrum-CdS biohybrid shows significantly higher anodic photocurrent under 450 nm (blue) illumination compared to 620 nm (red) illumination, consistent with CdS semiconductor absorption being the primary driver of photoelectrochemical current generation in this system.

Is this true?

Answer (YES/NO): YES